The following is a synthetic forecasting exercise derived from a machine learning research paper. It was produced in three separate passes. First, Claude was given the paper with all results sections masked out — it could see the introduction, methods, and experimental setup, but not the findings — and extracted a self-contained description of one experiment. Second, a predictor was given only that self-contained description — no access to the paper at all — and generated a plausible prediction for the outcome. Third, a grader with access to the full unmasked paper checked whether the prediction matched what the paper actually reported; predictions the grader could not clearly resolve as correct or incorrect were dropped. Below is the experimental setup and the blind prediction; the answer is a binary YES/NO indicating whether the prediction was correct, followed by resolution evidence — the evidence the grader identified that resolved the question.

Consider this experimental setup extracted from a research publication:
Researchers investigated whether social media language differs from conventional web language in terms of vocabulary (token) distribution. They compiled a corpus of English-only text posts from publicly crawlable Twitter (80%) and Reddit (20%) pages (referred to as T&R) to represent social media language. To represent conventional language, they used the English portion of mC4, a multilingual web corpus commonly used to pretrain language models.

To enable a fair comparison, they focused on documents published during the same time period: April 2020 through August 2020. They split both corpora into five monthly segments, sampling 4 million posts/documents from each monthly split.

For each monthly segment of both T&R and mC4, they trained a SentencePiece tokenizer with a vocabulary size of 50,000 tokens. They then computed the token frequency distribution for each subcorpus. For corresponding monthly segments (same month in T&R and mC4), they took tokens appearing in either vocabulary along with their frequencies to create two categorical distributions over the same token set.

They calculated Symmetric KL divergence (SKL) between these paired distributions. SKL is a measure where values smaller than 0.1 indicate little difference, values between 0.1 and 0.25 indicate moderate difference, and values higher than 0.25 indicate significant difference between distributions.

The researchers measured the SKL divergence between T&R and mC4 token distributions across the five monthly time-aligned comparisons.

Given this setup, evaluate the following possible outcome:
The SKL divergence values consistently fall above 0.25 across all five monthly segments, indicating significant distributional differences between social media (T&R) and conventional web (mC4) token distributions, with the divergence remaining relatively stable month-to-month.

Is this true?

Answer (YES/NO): YES